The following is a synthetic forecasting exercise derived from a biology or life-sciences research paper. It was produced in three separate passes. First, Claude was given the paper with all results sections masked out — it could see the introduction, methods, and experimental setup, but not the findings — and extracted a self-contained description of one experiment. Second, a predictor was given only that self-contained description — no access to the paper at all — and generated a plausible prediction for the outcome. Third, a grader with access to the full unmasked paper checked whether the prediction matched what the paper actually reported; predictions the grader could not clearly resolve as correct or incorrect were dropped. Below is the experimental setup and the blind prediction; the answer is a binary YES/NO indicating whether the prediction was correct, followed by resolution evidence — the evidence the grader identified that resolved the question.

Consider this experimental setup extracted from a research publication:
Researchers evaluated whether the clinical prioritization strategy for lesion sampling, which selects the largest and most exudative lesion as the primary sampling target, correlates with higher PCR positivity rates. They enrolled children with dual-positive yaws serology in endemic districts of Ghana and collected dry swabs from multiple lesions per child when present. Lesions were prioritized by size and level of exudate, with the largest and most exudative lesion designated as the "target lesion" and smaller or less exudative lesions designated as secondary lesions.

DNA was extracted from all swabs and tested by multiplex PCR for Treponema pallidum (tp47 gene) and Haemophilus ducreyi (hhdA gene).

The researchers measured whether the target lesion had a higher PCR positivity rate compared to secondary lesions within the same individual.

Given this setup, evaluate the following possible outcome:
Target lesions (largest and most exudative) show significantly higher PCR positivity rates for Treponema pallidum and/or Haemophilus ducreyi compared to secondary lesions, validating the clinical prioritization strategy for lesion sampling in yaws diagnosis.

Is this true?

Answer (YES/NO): NO